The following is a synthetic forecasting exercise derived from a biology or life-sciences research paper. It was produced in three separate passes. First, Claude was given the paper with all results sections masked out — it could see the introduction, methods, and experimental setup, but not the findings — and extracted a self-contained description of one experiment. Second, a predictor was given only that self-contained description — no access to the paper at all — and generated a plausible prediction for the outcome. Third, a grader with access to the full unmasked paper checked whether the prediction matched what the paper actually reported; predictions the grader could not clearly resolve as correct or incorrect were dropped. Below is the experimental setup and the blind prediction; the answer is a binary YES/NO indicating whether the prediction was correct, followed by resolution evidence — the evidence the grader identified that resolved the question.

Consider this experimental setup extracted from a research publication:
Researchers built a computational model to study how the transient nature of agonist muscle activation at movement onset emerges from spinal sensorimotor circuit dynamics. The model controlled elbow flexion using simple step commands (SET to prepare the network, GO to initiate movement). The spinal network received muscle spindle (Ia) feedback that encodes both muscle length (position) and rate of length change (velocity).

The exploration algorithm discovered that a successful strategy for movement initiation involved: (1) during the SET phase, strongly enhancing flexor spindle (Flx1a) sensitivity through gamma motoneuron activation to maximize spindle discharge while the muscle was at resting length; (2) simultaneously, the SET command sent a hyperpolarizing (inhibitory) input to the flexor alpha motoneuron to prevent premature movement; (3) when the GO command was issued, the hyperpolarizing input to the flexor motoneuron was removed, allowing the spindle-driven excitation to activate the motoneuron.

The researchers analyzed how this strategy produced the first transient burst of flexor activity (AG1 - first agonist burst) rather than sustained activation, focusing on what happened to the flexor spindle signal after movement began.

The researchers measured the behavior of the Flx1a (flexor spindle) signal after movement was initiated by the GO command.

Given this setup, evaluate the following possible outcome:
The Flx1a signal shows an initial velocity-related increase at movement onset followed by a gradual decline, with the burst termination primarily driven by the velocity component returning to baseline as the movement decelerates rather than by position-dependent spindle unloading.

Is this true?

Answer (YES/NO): NO